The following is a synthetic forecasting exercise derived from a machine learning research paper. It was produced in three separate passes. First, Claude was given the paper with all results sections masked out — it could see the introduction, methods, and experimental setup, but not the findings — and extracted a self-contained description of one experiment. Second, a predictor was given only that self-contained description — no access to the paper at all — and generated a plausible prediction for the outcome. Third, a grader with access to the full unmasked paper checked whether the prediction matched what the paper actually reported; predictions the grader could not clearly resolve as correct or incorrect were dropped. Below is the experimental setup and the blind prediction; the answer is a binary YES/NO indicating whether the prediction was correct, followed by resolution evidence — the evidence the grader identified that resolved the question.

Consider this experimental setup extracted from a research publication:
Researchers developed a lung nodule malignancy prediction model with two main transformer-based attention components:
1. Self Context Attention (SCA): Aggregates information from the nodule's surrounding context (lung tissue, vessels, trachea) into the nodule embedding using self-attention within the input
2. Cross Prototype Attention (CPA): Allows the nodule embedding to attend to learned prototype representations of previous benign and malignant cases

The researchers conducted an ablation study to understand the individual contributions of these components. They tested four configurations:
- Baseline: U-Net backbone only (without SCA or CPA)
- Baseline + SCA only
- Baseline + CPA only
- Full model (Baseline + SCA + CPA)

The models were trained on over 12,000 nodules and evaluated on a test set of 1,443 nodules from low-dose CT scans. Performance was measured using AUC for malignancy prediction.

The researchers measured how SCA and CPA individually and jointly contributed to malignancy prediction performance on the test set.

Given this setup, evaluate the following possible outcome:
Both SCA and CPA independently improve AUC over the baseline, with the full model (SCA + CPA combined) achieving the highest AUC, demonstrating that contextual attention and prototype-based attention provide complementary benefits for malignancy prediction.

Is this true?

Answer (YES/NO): YES